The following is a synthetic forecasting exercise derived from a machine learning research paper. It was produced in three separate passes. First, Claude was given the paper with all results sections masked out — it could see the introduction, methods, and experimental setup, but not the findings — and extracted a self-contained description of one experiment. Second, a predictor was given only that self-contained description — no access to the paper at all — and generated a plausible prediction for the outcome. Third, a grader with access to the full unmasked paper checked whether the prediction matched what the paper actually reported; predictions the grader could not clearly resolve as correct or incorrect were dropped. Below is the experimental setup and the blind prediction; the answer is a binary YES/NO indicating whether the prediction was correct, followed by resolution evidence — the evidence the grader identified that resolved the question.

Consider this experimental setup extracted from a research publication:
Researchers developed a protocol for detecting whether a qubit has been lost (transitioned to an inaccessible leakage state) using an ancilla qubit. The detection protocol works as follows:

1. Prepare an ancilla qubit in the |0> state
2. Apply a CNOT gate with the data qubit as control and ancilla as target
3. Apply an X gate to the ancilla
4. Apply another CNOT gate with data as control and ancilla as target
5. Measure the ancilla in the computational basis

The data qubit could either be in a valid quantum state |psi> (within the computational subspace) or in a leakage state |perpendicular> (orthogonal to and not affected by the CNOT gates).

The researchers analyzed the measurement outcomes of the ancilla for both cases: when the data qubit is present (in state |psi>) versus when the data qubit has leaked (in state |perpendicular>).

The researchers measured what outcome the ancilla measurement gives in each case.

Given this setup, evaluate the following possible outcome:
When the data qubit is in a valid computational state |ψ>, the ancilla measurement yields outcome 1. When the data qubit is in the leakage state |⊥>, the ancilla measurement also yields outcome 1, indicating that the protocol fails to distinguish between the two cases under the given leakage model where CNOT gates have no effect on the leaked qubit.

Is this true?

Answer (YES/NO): NO